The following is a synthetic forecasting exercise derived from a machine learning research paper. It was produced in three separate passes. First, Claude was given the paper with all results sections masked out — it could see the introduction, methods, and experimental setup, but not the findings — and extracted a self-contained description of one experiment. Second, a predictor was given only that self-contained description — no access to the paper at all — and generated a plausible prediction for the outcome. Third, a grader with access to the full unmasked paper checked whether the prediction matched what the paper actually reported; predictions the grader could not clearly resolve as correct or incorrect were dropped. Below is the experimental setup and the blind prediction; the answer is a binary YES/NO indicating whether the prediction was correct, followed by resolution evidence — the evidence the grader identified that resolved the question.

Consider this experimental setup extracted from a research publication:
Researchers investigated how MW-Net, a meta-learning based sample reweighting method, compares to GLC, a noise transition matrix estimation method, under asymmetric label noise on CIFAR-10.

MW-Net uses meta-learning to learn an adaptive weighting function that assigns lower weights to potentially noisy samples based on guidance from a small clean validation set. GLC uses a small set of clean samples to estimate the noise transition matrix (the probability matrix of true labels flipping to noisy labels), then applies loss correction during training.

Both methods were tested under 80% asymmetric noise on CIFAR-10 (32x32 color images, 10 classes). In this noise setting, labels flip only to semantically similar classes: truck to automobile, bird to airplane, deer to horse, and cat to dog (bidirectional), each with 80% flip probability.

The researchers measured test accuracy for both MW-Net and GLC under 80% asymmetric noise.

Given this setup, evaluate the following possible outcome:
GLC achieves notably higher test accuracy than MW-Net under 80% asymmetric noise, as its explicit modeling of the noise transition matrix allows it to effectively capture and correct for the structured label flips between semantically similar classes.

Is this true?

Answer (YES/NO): YES